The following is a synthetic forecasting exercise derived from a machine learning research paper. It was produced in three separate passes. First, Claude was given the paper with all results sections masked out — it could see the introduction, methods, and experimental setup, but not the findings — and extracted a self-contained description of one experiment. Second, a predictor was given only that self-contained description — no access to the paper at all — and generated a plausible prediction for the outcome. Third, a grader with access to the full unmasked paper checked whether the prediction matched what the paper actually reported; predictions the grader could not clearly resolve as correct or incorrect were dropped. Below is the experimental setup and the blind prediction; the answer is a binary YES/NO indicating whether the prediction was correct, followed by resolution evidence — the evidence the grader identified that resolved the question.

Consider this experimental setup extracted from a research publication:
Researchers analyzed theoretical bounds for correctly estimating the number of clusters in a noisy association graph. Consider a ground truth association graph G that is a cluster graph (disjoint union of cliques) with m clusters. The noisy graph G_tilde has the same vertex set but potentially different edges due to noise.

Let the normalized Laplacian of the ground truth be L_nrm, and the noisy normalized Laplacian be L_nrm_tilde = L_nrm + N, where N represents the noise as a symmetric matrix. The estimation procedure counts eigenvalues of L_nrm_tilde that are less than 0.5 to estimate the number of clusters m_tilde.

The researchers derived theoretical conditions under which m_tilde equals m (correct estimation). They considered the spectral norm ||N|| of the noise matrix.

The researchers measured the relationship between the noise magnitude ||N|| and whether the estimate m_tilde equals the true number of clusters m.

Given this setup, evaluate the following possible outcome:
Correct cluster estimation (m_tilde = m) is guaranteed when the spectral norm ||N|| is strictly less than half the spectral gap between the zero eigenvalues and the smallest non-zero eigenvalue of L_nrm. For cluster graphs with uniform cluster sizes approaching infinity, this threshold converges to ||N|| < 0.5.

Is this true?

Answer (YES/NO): NO